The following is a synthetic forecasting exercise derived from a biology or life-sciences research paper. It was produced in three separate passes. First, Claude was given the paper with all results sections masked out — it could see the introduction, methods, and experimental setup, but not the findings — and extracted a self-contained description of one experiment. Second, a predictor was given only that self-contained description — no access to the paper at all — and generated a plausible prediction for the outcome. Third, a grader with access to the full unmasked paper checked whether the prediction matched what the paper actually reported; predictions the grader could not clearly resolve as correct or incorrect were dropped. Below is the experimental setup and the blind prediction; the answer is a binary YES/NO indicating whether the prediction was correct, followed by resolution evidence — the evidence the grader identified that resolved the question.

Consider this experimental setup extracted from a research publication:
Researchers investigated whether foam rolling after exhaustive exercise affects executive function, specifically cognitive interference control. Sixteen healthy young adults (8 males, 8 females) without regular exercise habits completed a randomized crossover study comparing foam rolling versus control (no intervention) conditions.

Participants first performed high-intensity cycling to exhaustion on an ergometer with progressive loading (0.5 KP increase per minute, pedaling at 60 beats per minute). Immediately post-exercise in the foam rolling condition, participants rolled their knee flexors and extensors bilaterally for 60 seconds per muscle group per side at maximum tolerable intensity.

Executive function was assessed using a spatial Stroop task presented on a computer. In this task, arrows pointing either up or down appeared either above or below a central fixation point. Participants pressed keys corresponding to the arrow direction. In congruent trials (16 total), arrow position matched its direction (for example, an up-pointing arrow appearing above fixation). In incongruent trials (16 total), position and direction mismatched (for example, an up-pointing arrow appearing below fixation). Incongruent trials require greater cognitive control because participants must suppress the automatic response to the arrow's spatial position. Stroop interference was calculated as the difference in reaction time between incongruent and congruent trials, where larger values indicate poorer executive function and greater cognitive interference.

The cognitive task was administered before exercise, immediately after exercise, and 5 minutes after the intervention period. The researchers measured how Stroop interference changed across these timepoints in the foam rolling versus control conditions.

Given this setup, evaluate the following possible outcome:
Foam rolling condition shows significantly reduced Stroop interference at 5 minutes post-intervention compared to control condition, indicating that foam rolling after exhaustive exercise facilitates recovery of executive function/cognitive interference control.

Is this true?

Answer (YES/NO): NO